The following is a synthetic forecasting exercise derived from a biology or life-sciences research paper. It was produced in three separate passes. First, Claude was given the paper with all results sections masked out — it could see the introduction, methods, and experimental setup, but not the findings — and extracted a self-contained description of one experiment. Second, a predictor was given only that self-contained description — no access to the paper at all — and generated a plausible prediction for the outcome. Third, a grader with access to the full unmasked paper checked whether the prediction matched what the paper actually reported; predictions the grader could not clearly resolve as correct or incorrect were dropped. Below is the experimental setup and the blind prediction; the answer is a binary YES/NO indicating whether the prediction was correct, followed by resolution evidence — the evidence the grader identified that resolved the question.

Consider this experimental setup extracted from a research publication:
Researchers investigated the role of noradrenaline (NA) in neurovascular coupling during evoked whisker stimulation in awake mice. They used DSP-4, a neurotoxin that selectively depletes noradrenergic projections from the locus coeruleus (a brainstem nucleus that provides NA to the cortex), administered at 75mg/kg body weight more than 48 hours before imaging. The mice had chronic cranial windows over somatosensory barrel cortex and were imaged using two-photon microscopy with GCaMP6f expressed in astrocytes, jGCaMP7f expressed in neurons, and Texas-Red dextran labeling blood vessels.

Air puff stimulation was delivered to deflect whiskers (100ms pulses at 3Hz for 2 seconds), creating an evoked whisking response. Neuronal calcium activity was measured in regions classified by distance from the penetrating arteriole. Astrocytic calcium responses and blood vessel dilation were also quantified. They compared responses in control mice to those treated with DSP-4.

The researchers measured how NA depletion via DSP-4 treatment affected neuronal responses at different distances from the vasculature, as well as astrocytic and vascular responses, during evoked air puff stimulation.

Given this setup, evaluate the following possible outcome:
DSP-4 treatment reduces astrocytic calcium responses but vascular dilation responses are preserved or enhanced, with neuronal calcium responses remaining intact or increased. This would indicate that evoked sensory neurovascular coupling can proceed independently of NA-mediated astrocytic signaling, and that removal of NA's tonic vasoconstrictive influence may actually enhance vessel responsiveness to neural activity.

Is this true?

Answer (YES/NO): NO